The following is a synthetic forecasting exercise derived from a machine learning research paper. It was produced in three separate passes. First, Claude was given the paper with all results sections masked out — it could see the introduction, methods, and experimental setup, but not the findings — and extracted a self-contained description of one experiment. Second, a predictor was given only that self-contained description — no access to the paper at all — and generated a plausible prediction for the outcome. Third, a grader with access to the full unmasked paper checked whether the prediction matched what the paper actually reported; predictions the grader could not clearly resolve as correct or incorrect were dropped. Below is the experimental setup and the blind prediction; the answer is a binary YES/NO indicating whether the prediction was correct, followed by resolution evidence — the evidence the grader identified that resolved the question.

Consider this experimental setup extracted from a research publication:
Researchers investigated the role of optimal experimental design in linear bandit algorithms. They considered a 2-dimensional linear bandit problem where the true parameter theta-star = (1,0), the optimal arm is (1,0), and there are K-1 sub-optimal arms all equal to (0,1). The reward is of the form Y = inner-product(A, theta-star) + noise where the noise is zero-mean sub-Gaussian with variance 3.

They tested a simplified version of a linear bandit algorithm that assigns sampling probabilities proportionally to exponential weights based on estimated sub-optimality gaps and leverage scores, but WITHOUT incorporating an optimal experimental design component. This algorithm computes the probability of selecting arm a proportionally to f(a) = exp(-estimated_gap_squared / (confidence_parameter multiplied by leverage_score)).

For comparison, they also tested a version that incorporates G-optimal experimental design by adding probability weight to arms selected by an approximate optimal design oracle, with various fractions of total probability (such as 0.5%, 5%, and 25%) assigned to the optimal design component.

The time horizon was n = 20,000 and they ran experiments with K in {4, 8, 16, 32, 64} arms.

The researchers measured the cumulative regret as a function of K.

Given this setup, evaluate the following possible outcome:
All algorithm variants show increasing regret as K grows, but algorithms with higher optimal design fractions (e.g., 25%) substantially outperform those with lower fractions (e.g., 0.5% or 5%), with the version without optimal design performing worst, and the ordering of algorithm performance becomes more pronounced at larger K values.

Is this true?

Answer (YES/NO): NO